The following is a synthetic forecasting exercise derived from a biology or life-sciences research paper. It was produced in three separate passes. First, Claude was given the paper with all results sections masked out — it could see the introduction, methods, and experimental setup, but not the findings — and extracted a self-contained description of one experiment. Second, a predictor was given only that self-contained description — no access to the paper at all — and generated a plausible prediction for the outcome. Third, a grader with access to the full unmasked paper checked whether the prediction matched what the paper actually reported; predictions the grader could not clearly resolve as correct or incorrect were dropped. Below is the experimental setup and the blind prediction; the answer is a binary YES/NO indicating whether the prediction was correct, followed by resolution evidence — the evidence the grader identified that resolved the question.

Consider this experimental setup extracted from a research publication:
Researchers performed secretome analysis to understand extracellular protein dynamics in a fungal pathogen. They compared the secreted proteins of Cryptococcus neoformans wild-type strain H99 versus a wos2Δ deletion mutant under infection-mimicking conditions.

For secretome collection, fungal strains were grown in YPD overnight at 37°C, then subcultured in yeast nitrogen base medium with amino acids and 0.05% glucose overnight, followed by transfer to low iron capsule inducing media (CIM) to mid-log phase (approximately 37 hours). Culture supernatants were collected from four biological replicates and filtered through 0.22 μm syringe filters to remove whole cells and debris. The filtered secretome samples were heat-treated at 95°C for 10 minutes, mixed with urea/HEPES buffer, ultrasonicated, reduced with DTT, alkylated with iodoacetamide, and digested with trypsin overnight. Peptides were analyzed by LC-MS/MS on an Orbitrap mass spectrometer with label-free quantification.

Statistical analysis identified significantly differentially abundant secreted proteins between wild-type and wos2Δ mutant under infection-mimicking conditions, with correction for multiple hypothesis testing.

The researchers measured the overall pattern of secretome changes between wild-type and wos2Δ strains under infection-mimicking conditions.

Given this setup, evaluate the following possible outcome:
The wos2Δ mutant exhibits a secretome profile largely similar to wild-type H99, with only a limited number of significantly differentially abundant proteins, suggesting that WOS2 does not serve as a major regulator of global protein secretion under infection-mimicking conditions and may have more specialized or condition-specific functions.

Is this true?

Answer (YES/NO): YES